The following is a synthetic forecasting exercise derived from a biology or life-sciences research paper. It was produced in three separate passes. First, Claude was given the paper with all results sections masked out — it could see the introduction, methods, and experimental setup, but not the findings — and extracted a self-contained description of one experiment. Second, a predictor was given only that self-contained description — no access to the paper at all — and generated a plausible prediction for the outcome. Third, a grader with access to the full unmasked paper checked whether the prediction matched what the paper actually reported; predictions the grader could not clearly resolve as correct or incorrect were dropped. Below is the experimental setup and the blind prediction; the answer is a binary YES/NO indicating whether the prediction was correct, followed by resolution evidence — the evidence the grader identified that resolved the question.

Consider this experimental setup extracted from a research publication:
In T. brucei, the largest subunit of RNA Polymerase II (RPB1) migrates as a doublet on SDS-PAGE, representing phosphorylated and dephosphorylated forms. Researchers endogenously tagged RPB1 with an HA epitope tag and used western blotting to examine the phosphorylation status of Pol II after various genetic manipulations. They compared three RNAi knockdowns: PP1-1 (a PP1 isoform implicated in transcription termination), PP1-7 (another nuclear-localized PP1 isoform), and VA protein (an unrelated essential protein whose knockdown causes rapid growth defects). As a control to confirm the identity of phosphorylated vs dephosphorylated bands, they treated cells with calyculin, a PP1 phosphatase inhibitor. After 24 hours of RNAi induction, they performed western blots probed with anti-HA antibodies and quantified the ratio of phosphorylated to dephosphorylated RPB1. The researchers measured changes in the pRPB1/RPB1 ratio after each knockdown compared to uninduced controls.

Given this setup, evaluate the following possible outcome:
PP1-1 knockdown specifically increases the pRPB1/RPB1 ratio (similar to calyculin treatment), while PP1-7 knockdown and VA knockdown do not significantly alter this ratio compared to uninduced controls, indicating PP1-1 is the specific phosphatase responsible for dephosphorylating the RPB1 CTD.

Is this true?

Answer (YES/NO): YES